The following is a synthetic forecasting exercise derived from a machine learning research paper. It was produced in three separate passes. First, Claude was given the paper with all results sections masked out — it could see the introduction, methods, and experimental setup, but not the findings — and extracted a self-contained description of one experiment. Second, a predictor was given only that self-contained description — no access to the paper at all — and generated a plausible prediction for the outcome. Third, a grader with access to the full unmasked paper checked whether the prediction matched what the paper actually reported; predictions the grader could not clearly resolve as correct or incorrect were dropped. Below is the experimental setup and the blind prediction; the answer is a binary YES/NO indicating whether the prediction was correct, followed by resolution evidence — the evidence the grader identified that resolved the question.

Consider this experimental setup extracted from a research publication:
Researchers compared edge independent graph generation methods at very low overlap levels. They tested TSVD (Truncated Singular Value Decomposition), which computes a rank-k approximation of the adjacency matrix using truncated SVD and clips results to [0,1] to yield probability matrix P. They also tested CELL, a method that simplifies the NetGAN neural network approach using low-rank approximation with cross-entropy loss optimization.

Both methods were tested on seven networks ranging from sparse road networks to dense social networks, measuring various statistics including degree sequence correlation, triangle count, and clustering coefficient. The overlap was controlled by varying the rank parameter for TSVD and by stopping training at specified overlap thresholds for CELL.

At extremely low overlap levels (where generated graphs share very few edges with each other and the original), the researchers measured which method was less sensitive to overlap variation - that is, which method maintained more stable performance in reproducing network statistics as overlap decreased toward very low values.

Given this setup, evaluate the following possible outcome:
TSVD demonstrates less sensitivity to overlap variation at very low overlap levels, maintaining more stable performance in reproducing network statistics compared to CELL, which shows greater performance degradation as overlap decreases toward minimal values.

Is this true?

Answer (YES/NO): YES